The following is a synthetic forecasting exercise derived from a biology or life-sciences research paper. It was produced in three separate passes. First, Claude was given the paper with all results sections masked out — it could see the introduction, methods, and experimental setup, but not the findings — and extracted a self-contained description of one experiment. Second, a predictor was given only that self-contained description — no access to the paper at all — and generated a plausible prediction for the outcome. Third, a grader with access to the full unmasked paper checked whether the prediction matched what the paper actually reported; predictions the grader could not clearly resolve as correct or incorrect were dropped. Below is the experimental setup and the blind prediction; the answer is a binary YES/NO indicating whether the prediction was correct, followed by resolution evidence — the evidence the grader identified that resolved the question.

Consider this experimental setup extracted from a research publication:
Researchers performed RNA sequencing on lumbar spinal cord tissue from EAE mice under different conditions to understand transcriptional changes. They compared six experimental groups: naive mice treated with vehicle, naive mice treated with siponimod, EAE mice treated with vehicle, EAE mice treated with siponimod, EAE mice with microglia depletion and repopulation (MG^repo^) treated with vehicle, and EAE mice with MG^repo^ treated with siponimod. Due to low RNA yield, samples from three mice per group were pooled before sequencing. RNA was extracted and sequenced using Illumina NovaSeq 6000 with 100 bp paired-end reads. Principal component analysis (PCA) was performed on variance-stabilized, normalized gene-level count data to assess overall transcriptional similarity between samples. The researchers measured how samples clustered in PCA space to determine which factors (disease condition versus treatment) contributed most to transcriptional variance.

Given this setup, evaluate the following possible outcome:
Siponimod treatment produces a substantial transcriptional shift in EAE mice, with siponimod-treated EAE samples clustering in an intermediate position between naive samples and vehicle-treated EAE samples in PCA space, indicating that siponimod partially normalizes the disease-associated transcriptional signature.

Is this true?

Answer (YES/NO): NO